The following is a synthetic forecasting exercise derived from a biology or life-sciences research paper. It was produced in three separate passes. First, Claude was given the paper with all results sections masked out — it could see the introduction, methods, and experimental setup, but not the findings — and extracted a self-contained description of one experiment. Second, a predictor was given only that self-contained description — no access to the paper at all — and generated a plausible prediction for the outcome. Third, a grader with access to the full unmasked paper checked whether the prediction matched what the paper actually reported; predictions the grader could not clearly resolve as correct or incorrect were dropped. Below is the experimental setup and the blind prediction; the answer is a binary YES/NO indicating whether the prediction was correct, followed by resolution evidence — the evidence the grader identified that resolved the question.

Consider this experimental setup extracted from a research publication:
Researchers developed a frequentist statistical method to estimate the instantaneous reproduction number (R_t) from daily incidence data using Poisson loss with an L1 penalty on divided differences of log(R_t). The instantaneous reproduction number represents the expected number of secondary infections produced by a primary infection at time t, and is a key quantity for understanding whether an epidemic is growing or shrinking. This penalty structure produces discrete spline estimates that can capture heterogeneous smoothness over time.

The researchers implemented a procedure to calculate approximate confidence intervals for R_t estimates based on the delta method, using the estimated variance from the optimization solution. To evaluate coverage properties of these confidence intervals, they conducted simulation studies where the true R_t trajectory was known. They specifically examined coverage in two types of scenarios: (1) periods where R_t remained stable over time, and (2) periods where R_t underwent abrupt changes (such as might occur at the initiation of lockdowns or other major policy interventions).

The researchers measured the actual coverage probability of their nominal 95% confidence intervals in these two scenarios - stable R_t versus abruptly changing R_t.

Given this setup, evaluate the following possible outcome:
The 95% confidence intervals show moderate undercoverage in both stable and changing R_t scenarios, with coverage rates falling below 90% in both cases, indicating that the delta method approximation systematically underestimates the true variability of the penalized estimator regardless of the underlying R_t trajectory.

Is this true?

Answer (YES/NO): NO